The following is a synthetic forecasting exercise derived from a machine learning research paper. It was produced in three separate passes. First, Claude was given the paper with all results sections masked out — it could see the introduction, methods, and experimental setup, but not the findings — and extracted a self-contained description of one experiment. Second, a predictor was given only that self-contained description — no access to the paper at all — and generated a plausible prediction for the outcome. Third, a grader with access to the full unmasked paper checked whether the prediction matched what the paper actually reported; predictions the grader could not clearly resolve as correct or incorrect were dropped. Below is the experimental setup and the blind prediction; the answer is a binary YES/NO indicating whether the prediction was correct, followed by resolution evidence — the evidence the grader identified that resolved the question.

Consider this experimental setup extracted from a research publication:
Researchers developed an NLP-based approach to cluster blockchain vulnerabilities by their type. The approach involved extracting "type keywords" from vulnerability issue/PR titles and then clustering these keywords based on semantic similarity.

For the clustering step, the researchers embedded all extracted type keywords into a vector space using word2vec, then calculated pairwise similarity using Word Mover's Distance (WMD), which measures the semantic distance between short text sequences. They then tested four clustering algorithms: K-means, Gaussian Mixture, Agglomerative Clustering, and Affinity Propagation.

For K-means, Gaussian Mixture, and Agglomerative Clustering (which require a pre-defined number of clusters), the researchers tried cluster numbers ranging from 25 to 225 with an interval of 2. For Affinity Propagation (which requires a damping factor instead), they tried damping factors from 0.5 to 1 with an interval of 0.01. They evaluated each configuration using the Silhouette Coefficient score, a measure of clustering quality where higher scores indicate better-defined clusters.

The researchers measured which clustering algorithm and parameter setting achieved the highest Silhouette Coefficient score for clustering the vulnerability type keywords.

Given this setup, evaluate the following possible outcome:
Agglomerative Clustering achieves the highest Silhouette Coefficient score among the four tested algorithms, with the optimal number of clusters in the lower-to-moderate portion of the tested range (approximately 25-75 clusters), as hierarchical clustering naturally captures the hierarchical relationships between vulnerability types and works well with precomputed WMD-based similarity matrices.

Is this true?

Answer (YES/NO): NO